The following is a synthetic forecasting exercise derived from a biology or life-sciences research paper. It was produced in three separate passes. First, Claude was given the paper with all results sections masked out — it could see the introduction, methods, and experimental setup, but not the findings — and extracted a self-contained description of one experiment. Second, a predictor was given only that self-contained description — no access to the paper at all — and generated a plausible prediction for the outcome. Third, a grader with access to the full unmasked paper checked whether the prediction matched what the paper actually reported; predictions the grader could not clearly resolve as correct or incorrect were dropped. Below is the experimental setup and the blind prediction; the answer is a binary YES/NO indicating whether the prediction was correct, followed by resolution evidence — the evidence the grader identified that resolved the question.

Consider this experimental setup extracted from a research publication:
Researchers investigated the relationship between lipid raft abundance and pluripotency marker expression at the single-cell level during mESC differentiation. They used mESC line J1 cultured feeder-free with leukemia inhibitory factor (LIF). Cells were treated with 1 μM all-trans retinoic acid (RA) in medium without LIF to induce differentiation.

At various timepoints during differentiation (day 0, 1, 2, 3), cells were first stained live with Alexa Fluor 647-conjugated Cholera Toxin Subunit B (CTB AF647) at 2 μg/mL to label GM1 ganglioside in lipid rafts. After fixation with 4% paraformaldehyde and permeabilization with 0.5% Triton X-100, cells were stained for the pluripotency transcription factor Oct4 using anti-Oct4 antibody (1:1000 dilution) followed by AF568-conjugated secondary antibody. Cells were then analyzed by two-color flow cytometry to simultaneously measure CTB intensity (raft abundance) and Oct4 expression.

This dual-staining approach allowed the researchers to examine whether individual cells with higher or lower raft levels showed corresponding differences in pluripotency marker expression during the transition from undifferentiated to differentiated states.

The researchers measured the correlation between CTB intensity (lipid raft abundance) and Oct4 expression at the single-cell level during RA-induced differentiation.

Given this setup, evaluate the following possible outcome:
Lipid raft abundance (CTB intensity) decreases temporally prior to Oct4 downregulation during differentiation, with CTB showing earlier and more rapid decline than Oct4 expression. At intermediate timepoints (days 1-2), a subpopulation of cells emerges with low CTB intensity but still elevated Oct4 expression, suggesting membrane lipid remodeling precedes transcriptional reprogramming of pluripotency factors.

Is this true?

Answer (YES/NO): NO